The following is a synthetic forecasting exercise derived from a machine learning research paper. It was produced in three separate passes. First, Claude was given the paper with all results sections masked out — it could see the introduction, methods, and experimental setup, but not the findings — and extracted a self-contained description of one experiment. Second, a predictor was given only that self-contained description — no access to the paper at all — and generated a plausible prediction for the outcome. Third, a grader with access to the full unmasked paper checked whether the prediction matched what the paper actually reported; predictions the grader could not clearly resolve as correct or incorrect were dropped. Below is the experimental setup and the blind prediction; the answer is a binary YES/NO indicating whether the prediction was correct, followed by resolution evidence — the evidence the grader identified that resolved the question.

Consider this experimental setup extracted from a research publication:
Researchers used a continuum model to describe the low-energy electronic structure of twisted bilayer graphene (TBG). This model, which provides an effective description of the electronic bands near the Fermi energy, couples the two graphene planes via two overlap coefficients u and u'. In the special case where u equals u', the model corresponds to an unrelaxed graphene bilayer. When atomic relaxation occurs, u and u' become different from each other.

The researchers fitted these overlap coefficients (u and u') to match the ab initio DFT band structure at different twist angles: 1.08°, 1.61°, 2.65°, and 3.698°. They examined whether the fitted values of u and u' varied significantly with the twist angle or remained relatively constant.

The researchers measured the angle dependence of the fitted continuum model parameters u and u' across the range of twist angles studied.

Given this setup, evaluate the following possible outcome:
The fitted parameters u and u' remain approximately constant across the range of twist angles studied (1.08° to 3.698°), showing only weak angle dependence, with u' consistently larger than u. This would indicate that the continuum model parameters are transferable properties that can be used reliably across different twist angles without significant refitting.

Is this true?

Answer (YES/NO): YES